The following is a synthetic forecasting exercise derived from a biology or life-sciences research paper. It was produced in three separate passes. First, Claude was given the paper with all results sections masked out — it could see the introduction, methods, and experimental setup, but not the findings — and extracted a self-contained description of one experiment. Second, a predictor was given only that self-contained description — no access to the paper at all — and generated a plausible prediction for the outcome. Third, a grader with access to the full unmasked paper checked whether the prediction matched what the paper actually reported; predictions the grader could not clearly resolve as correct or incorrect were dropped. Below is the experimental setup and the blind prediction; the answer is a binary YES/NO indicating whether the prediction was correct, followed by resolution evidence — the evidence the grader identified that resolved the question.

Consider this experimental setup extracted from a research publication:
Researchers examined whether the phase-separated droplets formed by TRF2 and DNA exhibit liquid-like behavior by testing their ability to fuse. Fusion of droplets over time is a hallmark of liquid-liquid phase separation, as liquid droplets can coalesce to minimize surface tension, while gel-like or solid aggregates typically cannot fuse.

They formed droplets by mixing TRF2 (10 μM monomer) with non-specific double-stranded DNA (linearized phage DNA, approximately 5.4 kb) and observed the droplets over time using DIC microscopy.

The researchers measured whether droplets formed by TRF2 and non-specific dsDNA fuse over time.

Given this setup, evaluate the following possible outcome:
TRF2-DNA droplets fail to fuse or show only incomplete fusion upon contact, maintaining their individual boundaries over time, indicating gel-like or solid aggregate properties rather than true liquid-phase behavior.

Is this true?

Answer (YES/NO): NO